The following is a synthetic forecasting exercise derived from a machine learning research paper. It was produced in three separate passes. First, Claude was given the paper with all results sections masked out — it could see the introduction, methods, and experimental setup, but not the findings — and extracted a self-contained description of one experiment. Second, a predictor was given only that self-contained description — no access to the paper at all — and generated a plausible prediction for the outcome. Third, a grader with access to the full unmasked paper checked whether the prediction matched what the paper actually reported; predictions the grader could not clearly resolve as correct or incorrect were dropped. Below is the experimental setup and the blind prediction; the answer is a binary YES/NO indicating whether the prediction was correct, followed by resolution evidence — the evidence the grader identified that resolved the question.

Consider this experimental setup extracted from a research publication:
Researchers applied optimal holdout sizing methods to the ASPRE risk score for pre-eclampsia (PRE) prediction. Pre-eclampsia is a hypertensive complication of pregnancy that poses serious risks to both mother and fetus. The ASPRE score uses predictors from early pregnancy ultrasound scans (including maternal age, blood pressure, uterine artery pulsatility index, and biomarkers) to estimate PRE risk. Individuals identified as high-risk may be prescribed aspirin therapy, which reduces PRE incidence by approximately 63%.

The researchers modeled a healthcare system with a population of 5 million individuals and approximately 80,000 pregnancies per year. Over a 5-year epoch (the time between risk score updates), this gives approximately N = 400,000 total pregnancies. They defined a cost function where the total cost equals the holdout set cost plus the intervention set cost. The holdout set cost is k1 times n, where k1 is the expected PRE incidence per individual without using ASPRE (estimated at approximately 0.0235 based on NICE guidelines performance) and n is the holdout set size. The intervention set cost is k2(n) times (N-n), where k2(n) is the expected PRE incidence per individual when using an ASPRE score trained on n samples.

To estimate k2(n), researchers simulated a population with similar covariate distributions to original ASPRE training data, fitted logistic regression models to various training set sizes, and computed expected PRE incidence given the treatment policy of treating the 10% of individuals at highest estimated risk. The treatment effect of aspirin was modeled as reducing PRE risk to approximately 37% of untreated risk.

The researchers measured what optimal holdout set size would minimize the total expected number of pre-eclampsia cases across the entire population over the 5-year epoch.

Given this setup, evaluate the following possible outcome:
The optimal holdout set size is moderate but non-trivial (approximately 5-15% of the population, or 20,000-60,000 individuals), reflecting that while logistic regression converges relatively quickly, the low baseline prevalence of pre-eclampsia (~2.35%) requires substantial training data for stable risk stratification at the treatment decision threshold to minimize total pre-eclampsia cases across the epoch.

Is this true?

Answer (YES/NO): NO